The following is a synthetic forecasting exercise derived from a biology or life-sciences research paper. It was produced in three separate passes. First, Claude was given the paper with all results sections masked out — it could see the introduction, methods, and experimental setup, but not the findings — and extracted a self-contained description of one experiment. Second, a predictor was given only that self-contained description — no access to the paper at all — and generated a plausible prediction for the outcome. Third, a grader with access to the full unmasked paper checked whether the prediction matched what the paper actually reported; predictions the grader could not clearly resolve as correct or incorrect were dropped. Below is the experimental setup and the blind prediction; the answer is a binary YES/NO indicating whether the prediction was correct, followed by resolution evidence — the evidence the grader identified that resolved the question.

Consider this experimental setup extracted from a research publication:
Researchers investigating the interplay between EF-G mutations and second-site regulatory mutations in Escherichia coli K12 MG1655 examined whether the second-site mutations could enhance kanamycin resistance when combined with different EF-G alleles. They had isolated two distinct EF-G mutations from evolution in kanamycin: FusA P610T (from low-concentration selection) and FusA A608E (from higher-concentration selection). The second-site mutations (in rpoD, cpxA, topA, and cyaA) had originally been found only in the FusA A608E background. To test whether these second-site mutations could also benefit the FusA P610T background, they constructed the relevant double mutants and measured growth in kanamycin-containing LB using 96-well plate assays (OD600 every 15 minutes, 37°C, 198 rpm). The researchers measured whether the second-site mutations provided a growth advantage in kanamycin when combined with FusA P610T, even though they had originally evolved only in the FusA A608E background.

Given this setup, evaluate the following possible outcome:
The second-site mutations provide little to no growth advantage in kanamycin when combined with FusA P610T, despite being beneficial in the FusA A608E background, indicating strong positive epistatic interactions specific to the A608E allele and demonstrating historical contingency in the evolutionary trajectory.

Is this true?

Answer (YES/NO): NO